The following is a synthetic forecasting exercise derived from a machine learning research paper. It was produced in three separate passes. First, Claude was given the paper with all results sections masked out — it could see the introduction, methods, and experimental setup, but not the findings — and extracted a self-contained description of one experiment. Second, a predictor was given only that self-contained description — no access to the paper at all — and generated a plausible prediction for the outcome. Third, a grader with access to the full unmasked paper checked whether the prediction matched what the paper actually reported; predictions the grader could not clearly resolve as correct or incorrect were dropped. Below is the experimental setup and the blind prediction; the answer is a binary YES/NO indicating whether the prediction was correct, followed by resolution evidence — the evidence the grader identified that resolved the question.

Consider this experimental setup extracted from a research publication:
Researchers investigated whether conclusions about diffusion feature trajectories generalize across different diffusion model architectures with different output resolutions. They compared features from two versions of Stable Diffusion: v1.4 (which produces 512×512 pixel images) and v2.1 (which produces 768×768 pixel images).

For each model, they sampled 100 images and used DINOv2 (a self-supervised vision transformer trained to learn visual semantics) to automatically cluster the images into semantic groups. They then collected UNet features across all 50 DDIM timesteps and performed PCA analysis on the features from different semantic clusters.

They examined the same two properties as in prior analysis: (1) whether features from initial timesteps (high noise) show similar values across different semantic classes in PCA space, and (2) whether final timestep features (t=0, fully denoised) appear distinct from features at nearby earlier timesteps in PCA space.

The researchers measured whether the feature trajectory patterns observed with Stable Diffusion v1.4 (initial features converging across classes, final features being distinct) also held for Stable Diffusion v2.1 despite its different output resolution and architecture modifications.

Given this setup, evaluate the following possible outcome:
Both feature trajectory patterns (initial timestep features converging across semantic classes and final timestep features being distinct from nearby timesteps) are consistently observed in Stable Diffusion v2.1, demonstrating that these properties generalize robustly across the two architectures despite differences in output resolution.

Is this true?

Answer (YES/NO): YES